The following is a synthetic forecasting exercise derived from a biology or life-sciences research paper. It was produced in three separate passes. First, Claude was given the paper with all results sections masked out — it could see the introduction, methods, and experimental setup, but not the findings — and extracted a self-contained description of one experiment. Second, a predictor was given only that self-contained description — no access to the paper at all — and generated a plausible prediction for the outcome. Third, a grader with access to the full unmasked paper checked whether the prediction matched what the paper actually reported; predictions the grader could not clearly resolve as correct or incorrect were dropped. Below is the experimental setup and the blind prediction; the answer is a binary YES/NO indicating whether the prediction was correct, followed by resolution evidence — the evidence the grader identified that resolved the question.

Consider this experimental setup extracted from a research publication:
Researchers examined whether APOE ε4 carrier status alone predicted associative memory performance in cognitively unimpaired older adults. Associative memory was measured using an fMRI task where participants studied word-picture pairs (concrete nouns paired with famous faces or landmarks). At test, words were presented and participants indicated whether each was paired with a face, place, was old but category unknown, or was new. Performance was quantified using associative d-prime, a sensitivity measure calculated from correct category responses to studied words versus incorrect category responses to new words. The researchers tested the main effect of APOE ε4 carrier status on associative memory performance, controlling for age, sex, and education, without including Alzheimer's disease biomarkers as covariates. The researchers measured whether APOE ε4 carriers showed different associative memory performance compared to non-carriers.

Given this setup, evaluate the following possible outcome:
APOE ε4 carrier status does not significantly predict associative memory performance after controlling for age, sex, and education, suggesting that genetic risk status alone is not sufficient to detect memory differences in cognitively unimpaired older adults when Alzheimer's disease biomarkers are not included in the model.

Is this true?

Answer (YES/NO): NO